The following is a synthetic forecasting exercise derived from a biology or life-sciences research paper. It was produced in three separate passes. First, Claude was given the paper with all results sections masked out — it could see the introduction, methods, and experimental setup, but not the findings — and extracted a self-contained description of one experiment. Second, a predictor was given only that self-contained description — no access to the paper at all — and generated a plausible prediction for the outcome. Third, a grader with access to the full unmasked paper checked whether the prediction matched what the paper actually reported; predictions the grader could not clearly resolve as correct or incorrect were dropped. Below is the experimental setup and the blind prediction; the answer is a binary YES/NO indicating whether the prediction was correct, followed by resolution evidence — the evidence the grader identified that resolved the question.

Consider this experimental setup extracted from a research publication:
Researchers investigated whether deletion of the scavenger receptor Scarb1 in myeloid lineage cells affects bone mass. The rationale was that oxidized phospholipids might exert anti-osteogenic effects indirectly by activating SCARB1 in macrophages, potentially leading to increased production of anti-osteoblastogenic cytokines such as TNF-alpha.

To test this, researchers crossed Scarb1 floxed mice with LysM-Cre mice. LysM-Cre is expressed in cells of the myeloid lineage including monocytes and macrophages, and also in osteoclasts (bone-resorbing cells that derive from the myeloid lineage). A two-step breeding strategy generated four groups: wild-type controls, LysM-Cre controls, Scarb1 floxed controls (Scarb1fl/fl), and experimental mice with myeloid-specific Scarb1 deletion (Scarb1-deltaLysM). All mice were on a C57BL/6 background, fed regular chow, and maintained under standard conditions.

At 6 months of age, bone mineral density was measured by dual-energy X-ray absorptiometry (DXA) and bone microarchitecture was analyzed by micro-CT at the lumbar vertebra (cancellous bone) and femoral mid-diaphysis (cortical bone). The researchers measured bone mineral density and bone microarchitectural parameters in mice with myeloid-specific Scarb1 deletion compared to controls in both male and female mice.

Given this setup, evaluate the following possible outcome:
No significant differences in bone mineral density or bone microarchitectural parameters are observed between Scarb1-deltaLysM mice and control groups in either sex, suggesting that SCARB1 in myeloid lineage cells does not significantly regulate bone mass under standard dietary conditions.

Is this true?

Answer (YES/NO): YES